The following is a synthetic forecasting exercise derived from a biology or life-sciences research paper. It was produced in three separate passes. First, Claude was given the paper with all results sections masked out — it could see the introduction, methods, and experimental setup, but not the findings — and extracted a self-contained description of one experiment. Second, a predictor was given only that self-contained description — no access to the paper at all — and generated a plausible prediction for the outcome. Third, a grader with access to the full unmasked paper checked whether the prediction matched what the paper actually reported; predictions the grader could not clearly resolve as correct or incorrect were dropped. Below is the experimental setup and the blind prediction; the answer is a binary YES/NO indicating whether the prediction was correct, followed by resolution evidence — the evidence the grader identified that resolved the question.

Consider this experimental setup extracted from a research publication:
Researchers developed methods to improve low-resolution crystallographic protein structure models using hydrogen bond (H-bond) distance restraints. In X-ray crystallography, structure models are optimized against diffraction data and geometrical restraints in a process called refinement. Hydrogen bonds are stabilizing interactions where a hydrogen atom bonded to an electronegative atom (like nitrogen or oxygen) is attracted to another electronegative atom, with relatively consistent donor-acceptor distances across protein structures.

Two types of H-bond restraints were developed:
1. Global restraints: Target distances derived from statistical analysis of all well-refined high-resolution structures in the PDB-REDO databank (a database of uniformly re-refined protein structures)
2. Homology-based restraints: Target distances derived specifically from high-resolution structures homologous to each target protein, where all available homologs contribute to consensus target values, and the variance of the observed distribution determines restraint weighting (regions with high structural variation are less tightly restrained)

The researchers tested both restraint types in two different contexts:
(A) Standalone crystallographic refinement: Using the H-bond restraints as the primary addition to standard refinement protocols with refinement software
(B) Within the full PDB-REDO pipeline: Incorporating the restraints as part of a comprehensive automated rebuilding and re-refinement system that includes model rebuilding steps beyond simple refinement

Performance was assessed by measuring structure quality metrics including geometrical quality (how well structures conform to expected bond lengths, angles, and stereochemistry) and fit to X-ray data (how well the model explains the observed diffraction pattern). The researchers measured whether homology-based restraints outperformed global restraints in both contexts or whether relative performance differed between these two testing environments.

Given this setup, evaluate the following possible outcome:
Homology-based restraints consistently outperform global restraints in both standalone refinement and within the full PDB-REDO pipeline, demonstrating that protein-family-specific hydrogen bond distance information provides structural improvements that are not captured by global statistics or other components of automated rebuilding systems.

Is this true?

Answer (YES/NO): NO